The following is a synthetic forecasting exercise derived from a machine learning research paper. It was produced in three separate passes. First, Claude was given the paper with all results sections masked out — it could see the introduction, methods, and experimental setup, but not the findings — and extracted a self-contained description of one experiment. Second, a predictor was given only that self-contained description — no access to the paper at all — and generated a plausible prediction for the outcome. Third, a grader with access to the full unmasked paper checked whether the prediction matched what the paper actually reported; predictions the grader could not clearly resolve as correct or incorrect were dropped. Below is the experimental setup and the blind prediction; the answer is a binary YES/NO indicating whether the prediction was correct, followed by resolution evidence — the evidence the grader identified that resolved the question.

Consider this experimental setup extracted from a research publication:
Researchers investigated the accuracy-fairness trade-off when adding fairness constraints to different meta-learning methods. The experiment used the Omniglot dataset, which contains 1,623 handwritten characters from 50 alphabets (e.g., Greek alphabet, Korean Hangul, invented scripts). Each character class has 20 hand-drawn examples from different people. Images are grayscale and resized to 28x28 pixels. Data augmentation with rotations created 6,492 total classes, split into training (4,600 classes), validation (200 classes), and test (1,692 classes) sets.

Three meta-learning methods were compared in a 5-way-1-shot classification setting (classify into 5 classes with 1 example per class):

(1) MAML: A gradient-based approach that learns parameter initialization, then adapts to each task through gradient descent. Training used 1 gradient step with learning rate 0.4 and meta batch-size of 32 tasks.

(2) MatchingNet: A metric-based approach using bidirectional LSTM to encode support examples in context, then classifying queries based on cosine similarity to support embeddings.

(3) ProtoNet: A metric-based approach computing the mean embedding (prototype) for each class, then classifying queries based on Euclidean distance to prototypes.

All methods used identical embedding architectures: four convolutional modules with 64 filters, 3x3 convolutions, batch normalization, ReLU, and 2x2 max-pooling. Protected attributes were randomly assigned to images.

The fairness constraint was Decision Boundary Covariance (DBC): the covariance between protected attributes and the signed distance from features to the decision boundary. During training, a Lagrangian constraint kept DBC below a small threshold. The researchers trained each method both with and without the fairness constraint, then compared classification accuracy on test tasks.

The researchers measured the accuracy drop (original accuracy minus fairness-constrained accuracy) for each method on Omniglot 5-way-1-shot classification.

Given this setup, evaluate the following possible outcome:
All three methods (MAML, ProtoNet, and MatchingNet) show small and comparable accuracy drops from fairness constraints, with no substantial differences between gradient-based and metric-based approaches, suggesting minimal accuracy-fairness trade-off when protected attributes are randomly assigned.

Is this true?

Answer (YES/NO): NO